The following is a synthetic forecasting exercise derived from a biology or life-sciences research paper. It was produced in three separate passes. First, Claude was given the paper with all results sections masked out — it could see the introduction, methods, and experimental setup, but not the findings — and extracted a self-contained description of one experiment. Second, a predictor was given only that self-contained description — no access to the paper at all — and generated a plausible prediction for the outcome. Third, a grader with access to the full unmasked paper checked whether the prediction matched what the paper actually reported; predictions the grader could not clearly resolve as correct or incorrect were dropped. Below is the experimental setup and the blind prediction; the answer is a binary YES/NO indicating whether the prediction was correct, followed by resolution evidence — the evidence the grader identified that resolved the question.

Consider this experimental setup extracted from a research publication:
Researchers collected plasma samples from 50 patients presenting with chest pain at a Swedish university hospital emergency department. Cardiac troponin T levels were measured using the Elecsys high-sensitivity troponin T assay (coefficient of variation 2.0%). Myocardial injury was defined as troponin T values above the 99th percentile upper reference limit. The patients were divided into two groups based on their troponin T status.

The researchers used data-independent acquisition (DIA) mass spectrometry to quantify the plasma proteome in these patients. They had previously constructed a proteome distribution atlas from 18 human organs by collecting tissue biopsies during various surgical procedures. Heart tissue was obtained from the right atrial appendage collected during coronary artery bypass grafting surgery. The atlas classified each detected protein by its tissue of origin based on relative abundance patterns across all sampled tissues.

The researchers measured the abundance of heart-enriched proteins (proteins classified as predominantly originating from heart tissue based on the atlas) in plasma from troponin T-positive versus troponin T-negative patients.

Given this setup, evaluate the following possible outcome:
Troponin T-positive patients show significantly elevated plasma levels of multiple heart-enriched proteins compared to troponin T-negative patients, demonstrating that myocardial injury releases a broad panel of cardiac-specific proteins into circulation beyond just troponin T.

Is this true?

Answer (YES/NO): NO